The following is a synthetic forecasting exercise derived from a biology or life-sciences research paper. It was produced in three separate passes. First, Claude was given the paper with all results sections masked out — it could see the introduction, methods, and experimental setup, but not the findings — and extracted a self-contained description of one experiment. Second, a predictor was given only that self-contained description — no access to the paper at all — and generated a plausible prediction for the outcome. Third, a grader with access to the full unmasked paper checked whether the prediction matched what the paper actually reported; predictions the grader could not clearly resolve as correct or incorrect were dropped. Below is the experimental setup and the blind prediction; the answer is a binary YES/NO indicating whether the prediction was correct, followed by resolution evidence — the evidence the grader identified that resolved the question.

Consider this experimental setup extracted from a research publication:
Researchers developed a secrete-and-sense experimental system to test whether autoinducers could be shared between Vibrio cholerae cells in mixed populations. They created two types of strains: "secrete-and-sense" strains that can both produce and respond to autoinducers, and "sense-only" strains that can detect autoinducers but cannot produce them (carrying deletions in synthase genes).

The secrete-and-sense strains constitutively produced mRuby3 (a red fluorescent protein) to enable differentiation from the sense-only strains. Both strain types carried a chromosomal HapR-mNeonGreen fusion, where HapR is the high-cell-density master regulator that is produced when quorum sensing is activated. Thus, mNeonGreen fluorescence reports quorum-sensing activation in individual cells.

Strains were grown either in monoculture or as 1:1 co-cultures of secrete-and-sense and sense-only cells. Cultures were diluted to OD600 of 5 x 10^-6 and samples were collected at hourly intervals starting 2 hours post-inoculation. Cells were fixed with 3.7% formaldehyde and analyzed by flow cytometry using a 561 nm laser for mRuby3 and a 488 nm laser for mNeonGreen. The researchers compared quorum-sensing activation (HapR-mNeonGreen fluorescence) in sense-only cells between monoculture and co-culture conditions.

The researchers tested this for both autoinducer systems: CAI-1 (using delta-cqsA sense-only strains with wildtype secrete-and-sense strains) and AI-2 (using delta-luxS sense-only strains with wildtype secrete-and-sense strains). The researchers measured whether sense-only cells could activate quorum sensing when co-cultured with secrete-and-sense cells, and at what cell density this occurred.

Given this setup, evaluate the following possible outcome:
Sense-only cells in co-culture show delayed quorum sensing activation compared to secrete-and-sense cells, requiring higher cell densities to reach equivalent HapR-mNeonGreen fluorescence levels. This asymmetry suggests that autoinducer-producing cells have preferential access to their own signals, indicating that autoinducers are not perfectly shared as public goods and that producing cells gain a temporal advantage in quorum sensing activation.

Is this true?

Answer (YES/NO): NO